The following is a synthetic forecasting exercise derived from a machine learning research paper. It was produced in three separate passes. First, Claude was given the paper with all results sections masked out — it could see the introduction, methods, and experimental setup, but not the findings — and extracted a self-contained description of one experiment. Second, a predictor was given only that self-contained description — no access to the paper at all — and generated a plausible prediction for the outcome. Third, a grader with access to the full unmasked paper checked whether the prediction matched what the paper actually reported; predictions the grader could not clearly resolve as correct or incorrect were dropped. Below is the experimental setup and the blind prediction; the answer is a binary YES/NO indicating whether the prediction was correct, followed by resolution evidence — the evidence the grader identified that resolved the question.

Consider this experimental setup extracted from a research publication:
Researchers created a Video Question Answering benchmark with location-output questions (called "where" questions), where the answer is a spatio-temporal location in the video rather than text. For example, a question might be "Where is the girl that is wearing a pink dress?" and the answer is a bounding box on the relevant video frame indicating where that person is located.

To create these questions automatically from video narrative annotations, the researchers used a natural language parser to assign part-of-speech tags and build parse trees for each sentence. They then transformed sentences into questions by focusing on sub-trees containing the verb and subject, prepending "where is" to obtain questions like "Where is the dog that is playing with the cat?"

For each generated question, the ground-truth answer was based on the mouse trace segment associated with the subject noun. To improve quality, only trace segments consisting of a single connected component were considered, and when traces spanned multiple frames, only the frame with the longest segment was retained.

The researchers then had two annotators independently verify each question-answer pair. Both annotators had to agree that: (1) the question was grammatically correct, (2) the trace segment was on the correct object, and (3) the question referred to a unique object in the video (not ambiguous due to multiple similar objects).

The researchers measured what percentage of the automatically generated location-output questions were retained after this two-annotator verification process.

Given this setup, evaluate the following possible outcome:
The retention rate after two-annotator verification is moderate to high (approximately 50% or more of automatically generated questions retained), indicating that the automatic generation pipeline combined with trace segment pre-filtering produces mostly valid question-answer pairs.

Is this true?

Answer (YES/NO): YES